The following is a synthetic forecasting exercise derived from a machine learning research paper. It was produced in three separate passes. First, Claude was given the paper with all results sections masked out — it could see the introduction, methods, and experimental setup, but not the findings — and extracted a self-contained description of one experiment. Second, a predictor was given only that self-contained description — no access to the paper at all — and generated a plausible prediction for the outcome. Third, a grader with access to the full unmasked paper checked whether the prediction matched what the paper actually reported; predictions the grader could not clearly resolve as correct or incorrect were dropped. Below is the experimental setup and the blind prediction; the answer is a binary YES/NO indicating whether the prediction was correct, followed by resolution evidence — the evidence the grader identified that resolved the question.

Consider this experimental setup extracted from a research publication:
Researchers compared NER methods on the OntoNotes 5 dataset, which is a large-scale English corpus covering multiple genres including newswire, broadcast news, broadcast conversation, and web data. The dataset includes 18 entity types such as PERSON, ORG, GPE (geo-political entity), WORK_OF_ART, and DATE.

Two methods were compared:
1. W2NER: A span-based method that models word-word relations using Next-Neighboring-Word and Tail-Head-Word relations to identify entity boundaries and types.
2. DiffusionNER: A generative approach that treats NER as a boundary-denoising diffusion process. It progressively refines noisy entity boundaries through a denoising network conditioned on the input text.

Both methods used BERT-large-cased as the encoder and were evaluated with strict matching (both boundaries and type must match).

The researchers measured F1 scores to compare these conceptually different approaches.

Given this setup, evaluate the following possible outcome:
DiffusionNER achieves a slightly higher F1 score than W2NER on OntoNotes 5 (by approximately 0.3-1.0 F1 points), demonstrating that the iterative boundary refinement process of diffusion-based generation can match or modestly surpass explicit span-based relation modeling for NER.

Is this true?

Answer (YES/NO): NO